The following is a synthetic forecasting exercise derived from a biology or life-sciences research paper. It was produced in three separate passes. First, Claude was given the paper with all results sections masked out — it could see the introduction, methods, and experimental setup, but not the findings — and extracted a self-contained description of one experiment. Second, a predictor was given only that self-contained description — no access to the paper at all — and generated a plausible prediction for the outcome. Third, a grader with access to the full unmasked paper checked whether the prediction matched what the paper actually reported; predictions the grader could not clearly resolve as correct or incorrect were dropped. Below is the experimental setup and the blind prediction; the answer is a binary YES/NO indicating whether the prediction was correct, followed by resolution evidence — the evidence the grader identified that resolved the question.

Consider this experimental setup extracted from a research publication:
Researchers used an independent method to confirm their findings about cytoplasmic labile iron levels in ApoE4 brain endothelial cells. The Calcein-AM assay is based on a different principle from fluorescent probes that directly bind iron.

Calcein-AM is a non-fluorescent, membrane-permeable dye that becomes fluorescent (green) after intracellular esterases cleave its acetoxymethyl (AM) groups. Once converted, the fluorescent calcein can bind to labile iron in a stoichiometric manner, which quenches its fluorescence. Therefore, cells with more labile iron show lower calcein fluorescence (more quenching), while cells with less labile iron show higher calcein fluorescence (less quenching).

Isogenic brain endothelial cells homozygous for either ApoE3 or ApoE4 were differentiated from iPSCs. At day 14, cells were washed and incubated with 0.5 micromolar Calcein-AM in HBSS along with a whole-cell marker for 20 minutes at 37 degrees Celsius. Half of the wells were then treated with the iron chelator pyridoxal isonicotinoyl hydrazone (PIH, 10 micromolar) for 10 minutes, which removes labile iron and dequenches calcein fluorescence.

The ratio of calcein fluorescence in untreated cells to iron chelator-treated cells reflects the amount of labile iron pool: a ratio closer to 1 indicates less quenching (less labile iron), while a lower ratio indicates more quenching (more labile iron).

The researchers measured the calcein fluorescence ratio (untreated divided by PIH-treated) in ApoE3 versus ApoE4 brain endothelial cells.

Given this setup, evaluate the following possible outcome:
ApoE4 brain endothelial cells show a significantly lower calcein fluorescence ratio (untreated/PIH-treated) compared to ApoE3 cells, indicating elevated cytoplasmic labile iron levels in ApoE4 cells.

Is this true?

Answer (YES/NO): NO